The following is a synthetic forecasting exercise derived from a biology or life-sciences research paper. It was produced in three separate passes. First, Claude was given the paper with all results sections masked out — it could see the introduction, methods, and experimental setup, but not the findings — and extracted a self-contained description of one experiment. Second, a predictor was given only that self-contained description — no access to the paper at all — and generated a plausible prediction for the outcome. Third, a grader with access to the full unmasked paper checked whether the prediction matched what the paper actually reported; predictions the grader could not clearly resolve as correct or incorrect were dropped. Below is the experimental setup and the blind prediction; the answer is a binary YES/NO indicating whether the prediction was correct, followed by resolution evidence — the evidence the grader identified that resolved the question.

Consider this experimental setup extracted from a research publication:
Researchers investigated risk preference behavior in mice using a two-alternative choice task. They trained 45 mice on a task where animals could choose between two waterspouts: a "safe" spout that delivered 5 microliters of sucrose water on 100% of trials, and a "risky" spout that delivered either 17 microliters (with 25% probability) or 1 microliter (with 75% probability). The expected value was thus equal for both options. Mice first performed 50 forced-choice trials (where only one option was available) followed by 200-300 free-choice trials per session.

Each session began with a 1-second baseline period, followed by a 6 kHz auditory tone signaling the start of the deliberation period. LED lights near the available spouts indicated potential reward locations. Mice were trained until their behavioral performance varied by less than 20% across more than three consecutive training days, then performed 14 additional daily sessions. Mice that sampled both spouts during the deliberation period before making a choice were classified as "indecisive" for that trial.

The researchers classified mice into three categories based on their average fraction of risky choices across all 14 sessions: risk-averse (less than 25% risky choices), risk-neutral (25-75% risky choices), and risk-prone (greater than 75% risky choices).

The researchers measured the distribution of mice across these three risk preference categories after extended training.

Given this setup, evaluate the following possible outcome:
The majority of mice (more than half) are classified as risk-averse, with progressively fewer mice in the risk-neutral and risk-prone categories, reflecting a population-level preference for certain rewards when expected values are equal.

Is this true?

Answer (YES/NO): NO